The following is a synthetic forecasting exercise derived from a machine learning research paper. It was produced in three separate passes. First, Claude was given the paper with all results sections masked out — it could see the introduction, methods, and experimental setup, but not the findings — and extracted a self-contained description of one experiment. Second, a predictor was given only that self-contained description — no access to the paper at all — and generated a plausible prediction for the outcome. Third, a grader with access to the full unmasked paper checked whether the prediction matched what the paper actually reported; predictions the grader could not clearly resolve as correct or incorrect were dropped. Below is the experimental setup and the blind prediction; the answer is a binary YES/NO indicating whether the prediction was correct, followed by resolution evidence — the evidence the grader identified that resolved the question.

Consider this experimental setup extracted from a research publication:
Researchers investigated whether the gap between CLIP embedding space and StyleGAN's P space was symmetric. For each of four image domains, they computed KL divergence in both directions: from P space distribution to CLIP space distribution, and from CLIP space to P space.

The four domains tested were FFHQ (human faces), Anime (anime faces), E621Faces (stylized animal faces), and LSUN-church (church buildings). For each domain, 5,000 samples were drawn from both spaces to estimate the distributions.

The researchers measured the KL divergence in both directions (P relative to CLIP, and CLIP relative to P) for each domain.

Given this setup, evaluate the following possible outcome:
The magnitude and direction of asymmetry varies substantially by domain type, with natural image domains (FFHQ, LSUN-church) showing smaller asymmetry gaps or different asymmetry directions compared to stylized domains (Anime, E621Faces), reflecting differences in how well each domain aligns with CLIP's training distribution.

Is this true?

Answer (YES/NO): NO